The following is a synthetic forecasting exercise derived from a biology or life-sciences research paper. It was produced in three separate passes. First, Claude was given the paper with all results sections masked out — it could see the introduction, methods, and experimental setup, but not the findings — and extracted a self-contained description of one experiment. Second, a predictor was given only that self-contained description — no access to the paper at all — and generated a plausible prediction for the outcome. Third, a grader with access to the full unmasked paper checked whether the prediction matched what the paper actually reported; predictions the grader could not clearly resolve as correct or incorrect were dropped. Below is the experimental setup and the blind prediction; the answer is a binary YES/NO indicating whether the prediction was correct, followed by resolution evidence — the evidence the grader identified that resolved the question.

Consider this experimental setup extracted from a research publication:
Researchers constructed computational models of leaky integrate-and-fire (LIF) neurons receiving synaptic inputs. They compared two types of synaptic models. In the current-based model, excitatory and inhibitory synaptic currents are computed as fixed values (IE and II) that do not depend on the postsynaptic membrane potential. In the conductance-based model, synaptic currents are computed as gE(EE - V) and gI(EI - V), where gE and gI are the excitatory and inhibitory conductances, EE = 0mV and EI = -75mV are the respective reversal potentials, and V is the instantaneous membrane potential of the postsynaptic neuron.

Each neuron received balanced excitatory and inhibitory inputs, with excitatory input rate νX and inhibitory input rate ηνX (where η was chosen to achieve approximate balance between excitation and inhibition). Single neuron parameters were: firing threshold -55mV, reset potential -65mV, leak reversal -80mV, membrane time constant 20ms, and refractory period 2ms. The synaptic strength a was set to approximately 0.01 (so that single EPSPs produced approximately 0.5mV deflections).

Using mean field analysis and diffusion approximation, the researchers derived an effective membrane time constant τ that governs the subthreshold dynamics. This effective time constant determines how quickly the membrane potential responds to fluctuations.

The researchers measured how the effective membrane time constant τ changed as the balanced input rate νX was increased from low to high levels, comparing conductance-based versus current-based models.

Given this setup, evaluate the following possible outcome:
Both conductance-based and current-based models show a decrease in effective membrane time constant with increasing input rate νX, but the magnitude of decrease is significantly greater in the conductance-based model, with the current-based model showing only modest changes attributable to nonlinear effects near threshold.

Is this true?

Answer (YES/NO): NO